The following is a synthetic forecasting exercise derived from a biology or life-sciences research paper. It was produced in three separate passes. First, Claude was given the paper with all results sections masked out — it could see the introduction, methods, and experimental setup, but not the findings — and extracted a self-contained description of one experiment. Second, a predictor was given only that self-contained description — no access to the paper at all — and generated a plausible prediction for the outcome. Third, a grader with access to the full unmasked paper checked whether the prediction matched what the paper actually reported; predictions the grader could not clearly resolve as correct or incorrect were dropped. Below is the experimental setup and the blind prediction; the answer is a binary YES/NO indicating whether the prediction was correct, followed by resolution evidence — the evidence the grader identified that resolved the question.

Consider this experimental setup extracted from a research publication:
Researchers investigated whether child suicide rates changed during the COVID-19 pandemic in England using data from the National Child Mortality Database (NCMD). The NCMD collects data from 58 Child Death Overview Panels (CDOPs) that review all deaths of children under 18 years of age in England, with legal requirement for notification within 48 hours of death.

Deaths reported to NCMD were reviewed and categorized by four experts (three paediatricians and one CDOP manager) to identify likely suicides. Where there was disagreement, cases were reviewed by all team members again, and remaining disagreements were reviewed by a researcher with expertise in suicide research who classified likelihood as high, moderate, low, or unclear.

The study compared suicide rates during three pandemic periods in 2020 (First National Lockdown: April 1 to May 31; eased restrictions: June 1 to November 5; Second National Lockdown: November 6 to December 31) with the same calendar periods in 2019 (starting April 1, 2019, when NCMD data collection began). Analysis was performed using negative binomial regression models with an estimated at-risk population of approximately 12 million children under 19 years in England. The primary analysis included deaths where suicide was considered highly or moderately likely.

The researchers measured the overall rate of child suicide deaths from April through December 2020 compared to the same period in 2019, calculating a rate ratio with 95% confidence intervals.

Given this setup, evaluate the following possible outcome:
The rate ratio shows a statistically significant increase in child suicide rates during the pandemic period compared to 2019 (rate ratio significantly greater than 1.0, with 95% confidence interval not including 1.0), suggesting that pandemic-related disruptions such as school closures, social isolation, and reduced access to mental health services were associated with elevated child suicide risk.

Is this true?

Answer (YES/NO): NO